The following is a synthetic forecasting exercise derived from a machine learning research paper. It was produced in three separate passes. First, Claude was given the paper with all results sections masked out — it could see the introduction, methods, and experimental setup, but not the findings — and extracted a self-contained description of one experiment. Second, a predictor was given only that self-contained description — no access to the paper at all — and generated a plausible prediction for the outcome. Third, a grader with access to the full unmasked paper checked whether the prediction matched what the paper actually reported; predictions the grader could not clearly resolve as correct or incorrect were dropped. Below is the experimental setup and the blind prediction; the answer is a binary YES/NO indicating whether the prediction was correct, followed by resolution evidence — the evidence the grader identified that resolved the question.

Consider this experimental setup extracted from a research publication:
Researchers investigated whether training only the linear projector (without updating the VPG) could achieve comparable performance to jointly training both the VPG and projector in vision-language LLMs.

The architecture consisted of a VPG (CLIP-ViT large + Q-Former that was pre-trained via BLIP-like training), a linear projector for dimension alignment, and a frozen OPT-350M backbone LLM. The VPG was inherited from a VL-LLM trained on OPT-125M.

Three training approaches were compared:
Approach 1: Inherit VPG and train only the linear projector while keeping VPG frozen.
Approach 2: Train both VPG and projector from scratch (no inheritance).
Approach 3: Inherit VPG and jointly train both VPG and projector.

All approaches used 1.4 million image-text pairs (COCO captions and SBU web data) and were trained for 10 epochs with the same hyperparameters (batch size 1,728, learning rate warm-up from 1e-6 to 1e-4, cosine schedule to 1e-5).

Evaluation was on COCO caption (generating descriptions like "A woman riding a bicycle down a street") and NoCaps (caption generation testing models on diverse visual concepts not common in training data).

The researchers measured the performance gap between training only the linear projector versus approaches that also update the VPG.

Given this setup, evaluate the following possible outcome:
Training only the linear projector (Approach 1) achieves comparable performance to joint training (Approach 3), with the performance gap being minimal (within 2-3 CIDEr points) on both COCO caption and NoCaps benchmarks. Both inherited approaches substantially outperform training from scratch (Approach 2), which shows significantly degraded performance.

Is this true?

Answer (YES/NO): NO